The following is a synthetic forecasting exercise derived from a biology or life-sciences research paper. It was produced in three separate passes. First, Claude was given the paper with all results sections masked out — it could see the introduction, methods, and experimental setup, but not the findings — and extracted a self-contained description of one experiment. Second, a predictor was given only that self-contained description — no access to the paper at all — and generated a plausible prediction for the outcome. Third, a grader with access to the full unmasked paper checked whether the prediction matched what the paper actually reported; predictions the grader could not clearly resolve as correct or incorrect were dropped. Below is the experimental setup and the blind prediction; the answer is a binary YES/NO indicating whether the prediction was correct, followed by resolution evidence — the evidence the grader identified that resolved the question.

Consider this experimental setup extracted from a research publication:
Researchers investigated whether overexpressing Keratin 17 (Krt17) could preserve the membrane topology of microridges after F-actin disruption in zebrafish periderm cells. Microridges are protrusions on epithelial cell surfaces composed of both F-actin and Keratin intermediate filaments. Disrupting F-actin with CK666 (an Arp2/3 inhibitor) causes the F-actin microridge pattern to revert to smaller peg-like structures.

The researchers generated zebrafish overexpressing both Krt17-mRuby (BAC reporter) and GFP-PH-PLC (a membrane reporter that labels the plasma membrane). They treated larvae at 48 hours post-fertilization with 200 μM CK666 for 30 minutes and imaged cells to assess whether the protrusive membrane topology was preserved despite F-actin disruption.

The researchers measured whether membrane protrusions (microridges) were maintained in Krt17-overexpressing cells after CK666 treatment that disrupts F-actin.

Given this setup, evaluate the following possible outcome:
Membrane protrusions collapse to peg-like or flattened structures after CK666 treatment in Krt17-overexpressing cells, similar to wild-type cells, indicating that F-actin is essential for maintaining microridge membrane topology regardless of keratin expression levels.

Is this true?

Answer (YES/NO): NO